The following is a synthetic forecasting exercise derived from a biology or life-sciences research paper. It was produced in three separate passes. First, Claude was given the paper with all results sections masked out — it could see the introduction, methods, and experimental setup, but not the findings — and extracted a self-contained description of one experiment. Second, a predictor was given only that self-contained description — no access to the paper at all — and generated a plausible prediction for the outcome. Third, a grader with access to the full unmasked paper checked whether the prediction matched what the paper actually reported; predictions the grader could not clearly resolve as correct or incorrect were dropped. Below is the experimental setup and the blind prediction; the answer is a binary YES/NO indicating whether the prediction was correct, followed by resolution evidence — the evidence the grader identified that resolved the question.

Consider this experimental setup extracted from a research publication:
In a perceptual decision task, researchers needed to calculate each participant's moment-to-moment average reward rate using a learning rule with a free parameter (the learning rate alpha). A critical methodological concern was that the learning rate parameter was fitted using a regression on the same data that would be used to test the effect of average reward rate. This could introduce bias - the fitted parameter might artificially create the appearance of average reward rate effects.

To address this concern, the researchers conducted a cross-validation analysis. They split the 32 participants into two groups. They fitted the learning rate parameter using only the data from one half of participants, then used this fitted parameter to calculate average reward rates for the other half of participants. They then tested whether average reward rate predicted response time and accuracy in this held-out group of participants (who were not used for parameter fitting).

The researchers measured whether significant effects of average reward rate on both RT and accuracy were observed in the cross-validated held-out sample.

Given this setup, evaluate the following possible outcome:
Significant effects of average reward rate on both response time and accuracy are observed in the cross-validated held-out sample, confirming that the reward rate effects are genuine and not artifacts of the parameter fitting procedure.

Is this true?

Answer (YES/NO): YES